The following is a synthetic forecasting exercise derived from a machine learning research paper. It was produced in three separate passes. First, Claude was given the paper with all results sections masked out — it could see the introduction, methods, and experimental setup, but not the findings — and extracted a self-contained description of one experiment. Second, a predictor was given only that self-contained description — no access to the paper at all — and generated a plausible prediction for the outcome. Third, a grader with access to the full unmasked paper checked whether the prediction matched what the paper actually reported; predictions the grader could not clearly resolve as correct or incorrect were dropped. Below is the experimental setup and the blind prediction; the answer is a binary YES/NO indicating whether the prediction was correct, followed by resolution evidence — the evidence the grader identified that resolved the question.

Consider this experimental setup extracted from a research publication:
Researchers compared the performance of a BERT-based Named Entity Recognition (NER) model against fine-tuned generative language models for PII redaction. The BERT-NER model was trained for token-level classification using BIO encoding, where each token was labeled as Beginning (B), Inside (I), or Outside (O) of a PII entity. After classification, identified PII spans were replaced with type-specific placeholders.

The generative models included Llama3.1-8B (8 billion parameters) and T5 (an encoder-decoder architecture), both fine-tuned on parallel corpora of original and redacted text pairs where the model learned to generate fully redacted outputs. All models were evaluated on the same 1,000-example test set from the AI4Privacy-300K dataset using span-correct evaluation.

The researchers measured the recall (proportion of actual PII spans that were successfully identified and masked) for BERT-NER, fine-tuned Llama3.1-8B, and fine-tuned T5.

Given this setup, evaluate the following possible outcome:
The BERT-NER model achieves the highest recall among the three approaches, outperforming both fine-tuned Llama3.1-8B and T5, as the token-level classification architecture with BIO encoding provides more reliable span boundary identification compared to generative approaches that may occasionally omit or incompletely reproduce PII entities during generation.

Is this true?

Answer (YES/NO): YES